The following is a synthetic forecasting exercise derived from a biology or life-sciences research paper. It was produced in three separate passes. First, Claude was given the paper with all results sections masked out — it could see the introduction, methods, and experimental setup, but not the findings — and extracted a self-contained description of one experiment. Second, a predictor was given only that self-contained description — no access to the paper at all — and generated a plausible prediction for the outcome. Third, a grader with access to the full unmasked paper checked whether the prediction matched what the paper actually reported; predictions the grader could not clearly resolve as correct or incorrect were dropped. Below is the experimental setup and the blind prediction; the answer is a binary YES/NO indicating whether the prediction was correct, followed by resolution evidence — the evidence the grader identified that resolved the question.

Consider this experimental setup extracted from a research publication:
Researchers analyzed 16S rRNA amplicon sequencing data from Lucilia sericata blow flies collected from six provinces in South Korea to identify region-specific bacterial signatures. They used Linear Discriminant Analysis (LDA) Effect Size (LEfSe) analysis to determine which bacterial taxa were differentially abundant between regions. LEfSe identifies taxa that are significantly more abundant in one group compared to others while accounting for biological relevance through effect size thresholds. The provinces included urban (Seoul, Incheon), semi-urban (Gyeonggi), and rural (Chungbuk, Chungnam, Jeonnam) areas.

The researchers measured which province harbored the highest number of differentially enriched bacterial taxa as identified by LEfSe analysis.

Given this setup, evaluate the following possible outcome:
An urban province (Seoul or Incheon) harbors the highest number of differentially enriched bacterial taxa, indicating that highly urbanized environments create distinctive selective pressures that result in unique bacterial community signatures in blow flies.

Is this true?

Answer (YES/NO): NO